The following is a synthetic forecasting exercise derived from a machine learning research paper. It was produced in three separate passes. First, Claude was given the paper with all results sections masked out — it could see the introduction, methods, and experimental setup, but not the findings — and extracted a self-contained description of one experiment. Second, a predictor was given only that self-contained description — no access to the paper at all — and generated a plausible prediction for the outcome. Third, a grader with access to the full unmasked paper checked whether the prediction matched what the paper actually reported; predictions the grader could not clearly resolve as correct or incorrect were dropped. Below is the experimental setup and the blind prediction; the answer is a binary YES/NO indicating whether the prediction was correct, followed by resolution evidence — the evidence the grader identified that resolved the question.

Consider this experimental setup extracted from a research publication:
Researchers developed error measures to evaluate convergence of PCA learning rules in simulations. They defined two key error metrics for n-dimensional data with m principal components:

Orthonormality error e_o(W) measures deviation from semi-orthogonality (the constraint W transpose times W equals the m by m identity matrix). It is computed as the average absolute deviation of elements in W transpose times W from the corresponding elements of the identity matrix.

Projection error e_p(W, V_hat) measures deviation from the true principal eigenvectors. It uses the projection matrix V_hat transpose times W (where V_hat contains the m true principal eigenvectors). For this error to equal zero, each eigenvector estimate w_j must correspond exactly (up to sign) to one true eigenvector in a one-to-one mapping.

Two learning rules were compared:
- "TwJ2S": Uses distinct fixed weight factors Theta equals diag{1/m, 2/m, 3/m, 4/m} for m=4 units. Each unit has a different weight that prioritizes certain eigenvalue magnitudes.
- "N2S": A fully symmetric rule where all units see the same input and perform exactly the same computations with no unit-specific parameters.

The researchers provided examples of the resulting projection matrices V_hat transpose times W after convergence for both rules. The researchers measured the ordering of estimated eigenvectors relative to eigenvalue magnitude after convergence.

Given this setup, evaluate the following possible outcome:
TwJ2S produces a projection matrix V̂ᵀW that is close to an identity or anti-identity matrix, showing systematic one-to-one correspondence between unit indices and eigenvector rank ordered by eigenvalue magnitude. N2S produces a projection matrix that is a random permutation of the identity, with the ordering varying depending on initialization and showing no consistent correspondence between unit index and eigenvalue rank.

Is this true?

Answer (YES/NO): NO